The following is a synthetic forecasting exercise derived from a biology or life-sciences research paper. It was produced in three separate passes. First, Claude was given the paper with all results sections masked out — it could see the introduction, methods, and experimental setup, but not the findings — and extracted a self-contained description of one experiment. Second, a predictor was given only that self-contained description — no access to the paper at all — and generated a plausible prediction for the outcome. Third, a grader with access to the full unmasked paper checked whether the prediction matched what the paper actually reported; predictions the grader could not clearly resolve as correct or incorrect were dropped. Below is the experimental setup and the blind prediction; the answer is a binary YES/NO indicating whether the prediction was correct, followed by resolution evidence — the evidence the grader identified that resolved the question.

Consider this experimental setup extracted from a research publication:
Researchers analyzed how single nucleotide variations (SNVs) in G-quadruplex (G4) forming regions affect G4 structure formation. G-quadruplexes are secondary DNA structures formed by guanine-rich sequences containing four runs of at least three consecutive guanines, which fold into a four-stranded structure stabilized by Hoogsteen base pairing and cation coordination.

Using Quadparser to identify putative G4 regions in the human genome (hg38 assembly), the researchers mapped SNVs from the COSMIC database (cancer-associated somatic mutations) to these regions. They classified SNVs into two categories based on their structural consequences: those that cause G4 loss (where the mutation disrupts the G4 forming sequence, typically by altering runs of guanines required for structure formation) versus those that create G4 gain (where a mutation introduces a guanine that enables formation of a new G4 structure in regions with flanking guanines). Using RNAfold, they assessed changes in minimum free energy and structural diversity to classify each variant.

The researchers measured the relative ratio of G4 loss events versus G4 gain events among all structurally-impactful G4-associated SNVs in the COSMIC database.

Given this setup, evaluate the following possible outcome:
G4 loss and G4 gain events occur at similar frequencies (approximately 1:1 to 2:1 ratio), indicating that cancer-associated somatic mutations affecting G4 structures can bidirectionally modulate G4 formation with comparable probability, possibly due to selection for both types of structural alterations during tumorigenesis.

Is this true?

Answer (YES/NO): NO